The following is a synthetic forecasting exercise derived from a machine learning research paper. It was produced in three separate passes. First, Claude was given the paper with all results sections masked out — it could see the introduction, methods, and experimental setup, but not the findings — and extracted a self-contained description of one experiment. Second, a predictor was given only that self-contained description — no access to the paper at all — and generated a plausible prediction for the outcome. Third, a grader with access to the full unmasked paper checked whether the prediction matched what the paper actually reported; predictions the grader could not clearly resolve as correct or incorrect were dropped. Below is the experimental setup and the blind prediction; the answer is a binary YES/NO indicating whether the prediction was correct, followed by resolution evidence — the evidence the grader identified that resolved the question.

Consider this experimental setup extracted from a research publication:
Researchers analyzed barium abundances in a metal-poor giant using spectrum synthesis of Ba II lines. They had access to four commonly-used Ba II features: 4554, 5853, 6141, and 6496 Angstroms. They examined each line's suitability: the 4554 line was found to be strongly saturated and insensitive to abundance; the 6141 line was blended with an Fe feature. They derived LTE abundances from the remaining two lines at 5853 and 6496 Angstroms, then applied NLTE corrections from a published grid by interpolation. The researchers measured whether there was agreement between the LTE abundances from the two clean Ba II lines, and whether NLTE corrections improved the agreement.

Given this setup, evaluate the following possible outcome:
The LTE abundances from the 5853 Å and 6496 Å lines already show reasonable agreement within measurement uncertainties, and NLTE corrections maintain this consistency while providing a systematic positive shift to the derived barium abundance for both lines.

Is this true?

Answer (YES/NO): NO